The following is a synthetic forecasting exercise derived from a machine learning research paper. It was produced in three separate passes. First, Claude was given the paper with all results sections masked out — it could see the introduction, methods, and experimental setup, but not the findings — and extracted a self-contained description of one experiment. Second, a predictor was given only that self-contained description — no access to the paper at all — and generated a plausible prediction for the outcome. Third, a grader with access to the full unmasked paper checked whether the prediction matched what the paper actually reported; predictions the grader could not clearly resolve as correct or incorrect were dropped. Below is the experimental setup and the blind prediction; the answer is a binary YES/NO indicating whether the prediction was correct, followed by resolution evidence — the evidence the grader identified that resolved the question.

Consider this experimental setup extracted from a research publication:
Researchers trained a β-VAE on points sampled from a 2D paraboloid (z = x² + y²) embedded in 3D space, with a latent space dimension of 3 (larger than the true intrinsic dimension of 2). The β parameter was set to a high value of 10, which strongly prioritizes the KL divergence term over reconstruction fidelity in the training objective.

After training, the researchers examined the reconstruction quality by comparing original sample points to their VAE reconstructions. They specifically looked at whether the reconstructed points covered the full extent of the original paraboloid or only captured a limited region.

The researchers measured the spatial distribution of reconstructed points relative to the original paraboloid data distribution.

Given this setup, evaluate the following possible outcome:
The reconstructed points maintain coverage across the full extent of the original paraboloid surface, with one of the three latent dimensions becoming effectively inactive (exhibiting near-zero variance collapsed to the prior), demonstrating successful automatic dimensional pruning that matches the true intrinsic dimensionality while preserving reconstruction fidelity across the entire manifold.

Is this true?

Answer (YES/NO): NO